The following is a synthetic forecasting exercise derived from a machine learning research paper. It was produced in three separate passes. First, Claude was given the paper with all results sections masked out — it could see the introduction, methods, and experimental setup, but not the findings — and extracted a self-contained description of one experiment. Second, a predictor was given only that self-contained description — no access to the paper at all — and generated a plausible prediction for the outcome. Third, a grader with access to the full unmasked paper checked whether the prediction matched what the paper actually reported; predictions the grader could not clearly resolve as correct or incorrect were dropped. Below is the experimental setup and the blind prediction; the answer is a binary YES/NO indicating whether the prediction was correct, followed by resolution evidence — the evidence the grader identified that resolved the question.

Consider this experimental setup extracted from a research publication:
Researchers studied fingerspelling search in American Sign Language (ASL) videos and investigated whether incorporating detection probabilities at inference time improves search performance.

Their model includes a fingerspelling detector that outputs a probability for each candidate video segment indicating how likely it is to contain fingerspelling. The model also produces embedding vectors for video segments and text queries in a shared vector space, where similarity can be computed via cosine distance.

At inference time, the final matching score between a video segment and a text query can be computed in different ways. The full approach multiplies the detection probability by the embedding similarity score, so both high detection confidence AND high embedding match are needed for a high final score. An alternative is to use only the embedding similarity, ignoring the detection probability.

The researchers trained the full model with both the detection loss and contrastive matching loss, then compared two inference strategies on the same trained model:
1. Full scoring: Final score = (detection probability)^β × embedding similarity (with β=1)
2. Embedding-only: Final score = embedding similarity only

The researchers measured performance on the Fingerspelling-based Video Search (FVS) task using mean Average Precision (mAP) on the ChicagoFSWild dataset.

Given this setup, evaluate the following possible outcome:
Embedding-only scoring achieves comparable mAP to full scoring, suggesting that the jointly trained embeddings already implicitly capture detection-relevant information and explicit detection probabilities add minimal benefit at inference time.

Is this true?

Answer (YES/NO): NO